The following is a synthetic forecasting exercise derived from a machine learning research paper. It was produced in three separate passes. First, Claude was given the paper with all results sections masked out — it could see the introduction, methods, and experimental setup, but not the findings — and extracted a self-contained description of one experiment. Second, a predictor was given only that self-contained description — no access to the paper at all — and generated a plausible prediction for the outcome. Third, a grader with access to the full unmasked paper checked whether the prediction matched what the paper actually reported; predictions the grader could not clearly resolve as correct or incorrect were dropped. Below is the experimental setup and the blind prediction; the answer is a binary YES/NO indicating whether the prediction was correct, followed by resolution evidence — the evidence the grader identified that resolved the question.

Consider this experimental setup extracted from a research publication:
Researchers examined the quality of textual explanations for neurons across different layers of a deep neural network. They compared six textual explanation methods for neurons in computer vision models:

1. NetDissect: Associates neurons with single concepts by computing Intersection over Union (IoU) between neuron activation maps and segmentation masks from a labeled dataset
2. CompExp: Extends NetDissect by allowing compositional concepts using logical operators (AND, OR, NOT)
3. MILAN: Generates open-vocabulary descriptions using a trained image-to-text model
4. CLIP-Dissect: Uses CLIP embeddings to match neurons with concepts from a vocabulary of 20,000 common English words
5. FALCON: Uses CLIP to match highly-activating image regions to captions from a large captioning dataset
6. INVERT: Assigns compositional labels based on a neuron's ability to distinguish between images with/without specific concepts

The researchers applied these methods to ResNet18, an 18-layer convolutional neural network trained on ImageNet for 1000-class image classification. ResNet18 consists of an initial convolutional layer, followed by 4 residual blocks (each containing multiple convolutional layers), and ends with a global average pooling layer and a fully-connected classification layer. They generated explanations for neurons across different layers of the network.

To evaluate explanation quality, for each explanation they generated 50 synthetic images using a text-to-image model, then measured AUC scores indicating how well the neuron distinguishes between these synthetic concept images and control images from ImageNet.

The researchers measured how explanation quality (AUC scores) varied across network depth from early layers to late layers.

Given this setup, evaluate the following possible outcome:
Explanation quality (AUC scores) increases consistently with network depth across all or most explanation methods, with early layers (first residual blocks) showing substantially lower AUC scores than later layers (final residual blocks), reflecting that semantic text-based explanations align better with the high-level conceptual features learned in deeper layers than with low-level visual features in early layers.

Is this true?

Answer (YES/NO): YES